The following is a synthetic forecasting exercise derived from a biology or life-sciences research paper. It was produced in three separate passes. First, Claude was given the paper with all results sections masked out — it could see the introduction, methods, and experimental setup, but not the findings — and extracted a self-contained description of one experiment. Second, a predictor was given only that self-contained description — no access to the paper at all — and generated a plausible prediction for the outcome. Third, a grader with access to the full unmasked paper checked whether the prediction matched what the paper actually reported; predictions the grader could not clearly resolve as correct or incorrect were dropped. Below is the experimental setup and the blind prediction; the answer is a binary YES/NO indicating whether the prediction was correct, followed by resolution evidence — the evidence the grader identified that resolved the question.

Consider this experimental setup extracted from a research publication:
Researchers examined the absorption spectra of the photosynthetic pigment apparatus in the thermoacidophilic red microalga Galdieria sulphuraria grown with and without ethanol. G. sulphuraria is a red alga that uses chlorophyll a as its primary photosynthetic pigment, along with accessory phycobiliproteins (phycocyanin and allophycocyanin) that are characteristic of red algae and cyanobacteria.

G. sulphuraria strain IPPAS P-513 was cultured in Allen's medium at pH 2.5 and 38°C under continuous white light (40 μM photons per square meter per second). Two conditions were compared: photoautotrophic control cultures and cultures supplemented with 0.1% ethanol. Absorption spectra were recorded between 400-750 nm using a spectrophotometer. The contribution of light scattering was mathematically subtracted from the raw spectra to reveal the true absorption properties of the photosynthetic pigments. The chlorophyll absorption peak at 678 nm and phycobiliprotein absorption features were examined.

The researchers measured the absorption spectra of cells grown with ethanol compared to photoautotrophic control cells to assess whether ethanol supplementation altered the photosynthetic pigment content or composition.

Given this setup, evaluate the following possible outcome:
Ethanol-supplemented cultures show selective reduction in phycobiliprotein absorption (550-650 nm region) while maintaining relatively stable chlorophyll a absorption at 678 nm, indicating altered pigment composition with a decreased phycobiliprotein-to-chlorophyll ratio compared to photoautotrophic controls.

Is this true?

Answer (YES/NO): NO